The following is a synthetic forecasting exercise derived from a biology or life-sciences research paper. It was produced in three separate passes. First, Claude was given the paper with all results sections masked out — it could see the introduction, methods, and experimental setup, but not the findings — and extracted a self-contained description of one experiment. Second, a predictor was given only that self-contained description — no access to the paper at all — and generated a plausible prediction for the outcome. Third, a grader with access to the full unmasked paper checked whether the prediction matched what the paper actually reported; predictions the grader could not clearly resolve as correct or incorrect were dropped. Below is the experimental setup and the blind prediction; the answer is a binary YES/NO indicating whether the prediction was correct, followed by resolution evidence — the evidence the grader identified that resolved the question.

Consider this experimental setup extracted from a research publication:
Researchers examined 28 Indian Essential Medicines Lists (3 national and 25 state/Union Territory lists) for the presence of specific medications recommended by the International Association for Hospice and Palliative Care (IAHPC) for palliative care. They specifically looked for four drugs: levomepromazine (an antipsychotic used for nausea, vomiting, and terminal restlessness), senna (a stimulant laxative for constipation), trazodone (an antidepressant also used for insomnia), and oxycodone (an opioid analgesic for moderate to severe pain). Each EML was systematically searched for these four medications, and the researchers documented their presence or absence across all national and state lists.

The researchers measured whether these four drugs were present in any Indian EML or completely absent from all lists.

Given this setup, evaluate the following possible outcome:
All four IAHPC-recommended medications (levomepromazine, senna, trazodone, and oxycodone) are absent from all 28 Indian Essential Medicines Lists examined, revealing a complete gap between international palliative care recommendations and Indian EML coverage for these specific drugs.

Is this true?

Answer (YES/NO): NO